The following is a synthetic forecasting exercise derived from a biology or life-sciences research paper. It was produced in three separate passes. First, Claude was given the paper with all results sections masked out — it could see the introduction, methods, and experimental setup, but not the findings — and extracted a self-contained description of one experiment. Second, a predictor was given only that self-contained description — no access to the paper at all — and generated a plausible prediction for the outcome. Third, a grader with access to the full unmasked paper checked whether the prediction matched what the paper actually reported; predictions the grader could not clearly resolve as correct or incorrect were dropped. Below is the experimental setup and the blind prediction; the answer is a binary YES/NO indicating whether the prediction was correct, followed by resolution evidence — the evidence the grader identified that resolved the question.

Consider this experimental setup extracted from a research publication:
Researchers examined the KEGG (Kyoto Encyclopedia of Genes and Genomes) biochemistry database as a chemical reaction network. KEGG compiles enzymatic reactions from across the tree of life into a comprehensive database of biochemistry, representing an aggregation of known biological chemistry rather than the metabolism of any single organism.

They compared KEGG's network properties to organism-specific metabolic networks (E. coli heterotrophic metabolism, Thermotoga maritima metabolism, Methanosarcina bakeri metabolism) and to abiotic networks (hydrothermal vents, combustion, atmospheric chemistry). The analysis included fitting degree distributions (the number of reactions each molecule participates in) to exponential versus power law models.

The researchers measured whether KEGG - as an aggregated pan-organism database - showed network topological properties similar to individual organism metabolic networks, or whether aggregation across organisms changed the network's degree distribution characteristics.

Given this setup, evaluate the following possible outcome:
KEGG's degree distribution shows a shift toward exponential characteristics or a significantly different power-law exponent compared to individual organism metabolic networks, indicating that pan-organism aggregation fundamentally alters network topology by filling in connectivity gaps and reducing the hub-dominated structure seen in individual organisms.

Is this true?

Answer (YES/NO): NO